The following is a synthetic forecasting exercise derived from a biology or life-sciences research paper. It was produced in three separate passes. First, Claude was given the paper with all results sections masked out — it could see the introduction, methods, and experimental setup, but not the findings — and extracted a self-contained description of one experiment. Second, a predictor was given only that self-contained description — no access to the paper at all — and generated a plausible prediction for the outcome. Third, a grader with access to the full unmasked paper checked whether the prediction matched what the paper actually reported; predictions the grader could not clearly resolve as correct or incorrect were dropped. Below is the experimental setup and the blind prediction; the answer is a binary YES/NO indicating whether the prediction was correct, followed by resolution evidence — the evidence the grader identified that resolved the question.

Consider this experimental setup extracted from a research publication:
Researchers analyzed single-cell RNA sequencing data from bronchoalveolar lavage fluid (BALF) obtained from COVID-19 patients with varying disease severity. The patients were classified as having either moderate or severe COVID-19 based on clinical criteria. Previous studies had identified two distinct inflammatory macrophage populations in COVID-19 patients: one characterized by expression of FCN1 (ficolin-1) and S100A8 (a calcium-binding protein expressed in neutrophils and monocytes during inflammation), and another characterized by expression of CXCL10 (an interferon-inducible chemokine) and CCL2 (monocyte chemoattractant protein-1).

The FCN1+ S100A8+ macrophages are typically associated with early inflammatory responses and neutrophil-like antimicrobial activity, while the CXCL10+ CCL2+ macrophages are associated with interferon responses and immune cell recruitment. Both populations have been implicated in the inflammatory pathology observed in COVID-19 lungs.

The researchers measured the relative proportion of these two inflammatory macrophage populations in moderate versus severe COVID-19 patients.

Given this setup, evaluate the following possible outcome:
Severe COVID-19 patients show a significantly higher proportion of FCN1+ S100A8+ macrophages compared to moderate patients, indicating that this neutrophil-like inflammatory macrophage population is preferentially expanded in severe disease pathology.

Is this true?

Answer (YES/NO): NO